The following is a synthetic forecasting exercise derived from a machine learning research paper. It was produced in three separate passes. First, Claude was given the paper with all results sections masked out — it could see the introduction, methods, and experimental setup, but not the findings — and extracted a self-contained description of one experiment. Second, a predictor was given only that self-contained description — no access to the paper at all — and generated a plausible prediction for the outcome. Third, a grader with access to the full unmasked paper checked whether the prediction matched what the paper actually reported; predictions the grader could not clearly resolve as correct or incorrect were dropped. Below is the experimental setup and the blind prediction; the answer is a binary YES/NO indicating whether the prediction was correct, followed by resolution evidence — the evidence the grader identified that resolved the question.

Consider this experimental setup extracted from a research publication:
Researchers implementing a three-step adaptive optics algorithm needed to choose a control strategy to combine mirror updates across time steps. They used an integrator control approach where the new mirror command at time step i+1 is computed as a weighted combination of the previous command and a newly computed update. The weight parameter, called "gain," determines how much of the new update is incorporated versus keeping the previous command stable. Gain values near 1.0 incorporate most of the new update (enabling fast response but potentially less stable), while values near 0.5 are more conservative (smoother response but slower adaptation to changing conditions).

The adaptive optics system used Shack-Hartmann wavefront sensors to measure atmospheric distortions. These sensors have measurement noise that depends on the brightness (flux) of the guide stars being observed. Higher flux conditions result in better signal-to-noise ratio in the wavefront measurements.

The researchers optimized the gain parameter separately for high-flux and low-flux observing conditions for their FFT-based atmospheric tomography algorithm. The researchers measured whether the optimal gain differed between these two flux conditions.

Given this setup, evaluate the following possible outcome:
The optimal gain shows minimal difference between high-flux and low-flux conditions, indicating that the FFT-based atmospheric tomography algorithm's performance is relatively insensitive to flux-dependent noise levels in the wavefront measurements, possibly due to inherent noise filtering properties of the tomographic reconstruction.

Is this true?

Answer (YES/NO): NO